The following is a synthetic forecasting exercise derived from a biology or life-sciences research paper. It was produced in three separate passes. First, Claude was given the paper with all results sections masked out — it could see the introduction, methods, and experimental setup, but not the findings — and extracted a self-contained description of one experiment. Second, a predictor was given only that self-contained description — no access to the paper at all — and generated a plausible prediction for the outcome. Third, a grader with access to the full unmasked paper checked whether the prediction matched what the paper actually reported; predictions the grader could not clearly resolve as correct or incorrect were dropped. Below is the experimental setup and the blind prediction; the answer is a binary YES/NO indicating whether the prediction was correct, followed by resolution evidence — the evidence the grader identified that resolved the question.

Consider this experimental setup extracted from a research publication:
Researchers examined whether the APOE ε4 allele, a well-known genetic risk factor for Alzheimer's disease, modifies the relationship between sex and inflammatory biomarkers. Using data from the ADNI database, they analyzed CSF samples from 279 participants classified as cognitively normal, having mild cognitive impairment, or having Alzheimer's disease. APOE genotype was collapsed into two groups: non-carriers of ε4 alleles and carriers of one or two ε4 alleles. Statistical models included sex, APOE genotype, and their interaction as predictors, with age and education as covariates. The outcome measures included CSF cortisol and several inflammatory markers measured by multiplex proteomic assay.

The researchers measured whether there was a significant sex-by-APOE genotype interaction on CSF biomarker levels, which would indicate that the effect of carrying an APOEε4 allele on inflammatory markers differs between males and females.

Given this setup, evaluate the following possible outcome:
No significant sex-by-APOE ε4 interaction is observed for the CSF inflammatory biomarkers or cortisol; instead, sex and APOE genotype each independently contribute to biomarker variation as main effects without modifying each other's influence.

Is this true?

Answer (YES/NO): NO